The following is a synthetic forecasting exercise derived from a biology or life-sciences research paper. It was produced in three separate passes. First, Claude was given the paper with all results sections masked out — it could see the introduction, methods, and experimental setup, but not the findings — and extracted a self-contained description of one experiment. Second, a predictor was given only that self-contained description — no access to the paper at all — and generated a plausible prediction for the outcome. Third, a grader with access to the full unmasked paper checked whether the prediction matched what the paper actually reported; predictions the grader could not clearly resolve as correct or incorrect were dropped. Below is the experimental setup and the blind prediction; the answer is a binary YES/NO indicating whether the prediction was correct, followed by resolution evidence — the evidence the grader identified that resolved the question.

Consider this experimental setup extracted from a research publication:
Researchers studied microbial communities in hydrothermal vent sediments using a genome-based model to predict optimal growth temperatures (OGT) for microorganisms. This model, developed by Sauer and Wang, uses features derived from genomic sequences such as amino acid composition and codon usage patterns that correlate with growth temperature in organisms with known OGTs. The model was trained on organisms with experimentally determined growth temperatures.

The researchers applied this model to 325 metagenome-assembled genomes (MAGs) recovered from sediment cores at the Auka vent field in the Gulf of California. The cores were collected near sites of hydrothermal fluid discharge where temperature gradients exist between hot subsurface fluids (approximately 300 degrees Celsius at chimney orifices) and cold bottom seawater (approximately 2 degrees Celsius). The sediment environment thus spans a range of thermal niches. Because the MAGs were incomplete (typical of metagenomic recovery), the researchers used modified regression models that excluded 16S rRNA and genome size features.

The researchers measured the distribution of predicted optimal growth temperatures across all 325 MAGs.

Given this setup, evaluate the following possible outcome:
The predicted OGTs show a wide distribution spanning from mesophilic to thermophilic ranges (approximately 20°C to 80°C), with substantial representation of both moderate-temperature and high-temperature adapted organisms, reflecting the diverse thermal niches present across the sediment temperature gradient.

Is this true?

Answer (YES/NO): NO